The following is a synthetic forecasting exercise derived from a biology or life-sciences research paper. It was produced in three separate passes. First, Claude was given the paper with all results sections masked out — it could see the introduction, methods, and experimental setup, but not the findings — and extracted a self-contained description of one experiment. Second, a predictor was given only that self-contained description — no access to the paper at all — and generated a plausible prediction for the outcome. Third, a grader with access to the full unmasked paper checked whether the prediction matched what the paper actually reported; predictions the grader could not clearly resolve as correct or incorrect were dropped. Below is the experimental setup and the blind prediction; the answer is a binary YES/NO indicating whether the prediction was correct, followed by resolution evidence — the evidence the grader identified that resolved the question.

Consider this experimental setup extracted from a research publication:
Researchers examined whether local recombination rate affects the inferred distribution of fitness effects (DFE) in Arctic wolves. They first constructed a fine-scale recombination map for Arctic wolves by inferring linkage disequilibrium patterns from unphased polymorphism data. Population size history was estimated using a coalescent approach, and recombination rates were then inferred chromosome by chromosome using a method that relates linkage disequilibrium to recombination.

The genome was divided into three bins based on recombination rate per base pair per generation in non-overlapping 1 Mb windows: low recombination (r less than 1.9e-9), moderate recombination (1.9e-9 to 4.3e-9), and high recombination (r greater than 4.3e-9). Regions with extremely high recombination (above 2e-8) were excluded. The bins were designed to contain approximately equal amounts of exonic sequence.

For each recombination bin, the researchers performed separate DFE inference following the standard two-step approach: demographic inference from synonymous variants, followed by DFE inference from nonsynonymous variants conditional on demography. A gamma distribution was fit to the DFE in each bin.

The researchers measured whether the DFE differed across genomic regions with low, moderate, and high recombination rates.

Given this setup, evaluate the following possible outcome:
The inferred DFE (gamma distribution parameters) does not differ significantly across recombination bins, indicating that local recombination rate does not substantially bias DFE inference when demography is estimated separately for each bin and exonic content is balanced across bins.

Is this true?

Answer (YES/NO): NO